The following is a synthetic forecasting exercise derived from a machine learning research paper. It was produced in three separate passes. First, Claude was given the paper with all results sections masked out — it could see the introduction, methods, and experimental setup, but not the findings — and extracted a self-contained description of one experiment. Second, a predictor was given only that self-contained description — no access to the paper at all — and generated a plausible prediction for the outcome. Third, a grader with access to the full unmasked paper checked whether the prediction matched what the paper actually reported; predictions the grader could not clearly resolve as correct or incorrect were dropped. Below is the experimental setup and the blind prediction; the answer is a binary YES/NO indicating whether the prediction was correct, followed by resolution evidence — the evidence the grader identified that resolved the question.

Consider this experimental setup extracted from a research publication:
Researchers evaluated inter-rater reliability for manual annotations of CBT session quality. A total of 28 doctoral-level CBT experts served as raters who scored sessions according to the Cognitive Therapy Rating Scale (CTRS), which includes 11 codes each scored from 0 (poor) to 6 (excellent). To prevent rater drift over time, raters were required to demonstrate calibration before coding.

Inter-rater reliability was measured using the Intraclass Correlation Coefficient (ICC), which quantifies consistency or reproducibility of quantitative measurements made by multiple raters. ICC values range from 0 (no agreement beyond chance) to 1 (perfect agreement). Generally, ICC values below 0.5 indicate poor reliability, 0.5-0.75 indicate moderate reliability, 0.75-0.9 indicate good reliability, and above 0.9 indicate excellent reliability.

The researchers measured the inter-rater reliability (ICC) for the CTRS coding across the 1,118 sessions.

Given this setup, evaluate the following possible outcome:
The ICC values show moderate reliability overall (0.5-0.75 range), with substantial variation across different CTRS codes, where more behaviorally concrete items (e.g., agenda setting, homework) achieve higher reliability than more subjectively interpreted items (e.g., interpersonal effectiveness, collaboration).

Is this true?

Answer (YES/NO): NO